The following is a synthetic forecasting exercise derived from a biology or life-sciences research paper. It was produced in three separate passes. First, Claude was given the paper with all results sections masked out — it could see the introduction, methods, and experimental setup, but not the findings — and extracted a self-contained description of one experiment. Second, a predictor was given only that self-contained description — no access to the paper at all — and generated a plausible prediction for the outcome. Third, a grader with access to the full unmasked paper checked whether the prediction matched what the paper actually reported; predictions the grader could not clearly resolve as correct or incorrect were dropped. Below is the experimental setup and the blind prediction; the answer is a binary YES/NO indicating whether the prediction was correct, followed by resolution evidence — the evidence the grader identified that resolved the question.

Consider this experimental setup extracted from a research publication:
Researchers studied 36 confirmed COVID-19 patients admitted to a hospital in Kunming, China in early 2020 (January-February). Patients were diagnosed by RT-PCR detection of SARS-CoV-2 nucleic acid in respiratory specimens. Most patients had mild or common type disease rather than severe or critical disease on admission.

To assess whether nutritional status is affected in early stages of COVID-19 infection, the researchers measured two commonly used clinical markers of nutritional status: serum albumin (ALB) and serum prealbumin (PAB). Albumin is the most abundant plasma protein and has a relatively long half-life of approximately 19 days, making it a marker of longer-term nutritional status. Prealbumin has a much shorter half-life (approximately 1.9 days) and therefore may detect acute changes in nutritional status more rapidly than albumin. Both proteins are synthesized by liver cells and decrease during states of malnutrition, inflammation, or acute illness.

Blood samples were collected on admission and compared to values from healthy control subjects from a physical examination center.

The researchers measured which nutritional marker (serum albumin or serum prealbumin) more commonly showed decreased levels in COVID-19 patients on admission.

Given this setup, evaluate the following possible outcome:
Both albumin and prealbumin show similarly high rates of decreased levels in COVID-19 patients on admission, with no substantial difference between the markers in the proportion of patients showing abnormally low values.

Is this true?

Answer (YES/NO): NO